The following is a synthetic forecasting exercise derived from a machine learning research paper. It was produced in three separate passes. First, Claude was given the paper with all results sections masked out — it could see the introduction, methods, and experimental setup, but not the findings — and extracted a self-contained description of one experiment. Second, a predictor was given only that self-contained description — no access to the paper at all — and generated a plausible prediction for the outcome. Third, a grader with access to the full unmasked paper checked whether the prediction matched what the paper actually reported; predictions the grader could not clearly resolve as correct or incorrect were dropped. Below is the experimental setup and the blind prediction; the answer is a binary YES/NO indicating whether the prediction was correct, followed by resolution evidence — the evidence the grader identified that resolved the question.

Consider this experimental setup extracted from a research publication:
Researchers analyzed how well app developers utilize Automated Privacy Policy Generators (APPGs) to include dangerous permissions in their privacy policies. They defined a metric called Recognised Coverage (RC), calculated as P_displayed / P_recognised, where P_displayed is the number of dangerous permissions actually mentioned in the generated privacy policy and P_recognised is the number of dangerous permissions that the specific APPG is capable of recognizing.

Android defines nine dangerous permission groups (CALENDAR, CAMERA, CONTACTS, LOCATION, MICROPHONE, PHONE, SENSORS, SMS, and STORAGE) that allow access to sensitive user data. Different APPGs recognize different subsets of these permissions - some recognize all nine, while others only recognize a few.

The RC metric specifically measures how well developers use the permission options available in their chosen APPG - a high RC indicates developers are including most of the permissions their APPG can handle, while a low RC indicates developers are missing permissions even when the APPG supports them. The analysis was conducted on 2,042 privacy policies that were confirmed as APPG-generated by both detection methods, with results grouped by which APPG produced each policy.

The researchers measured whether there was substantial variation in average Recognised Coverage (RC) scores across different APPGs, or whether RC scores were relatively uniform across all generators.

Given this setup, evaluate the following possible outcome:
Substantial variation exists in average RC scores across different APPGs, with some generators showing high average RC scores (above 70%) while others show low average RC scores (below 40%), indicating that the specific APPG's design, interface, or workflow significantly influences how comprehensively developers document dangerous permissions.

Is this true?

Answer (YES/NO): NO